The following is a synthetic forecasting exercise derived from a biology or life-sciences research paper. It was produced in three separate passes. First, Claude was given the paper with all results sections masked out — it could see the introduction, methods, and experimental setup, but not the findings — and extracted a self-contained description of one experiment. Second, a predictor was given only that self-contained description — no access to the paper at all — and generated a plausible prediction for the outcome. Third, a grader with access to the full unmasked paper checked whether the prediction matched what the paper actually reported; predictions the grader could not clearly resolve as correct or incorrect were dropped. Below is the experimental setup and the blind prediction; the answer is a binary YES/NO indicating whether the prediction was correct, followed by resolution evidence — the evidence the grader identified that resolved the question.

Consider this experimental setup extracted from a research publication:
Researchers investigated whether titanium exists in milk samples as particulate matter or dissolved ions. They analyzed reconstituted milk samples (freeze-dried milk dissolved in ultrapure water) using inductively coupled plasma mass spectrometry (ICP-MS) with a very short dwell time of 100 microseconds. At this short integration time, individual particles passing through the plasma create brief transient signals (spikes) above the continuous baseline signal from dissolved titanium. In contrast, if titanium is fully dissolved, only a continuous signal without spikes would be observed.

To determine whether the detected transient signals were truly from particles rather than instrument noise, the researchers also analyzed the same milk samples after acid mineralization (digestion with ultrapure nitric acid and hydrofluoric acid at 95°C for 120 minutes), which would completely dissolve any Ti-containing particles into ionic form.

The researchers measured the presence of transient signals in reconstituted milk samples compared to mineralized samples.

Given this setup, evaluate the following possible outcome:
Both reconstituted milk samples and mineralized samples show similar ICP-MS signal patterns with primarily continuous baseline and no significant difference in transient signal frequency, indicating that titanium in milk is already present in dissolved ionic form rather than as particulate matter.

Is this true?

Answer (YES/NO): NO